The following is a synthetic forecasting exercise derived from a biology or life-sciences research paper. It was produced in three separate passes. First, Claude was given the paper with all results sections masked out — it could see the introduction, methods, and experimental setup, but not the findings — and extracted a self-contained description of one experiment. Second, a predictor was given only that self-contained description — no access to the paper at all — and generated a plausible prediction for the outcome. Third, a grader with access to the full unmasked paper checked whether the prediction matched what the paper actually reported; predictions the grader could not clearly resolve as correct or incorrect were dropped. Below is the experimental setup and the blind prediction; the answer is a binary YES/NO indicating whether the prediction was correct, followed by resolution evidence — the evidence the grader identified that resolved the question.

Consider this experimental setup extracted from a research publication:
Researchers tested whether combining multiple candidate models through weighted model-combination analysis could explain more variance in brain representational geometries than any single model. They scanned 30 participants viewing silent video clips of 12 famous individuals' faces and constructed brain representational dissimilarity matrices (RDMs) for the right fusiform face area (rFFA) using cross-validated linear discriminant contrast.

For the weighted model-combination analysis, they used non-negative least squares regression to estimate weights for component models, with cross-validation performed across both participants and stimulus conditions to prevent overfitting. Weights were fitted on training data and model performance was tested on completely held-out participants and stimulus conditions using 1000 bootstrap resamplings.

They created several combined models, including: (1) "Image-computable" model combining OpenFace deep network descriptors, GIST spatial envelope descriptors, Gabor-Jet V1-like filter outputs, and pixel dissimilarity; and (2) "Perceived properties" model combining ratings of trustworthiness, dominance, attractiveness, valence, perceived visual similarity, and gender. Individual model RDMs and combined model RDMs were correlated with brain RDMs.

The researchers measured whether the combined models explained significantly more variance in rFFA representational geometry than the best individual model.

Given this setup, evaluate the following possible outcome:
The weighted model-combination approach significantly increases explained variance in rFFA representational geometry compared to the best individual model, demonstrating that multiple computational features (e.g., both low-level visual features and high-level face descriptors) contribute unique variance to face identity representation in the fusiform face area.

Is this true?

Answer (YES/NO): NO